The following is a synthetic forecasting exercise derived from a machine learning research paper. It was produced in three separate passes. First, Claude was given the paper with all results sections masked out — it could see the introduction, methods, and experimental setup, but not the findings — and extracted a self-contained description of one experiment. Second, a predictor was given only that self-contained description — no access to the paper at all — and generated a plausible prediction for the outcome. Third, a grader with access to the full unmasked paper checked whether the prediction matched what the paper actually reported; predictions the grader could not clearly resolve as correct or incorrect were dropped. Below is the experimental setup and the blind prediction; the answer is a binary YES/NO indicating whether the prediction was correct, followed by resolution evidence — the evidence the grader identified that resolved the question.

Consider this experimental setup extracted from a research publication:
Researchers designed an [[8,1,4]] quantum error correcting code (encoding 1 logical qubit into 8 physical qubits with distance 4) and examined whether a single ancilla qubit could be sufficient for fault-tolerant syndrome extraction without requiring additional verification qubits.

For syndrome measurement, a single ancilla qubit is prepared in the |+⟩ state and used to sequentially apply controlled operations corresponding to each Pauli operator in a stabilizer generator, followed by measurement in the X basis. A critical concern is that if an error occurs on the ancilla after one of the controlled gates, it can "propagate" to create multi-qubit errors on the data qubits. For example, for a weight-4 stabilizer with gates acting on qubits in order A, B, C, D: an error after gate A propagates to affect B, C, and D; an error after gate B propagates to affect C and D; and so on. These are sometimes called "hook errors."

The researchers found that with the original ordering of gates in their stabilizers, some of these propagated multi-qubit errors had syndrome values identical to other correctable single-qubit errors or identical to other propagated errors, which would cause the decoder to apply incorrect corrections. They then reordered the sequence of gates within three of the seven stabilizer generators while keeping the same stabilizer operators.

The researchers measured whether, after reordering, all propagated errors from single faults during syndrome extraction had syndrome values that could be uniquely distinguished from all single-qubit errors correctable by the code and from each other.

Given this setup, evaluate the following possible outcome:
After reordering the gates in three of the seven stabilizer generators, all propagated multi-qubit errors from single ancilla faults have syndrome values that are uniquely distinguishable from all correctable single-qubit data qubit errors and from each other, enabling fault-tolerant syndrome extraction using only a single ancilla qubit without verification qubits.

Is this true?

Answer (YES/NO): YES